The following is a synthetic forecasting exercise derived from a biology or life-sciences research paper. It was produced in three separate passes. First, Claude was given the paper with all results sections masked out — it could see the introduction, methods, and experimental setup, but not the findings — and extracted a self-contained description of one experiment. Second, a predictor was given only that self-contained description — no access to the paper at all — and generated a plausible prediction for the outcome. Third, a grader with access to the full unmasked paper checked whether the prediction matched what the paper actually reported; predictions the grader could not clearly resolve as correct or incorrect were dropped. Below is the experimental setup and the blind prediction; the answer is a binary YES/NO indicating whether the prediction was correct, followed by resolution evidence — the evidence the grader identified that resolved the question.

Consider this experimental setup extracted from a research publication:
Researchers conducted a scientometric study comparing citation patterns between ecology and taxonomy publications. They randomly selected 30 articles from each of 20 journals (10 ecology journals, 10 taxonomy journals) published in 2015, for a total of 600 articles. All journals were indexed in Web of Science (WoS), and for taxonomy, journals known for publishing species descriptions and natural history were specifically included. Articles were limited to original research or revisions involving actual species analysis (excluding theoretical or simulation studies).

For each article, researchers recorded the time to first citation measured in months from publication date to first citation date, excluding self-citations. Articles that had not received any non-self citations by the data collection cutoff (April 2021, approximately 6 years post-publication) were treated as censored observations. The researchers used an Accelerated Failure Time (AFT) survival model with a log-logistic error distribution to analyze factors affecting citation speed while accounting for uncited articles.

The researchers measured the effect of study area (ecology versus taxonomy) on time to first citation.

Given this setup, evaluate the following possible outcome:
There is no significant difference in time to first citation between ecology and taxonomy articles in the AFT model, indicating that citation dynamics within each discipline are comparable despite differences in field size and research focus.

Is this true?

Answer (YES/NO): NO